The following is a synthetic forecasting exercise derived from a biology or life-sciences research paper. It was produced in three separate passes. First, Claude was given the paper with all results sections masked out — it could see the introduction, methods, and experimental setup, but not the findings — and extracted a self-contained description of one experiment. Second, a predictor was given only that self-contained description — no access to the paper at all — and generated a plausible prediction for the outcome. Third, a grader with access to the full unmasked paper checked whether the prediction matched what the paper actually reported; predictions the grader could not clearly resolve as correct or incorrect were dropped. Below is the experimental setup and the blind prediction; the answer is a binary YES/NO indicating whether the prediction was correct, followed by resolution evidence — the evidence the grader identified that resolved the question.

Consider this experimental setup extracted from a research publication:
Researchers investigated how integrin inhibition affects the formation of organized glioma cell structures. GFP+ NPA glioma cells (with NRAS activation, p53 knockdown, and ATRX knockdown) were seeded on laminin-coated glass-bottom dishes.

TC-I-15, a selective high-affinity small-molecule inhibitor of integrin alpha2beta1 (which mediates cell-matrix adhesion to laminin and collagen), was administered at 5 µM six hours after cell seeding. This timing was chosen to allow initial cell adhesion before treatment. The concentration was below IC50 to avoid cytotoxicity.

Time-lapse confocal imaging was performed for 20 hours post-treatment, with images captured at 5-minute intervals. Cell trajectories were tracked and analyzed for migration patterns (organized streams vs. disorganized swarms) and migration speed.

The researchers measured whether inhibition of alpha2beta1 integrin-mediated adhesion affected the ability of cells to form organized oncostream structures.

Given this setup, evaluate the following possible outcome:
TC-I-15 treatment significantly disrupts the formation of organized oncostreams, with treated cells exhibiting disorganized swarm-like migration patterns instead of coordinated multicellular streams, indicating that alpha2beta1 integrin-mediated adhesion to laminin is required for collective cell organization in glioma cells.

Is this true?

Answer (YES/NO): YES